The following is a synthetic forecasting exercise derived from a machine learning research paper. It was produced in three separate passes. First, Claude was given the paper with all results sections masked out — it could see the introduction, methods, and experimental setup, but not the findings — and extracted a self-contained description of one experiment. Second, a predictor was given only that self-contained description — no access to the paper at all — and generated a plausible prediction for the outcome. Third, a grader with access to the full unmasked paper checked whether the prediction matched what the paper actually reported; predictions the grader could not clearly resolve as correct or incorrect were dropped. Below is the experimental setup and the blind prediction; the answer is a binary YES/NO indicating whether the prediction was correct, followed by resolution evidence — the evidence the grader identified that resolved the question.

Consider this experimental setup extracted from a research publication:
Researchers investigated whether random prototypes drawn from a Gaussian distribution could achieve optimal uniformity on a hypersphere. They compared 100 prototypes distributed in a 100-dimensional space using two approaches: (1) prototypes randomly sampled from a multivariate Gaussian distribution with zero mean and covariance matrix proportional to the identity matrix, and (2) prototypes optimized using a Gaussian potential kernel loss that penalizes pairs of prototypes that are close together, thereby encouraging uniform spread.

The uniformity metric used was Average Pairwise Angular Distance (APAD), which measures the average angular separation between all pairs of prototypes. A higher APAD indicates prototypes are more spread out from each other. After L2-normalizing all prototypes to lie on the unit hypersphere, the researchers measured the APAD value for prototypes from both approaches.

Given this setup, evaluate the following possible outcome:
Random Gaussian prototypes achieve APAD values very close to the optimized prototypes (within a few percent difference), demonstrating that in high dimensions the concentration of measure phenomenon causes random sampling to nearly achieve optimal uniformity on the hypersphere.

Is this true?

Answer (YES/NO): NO